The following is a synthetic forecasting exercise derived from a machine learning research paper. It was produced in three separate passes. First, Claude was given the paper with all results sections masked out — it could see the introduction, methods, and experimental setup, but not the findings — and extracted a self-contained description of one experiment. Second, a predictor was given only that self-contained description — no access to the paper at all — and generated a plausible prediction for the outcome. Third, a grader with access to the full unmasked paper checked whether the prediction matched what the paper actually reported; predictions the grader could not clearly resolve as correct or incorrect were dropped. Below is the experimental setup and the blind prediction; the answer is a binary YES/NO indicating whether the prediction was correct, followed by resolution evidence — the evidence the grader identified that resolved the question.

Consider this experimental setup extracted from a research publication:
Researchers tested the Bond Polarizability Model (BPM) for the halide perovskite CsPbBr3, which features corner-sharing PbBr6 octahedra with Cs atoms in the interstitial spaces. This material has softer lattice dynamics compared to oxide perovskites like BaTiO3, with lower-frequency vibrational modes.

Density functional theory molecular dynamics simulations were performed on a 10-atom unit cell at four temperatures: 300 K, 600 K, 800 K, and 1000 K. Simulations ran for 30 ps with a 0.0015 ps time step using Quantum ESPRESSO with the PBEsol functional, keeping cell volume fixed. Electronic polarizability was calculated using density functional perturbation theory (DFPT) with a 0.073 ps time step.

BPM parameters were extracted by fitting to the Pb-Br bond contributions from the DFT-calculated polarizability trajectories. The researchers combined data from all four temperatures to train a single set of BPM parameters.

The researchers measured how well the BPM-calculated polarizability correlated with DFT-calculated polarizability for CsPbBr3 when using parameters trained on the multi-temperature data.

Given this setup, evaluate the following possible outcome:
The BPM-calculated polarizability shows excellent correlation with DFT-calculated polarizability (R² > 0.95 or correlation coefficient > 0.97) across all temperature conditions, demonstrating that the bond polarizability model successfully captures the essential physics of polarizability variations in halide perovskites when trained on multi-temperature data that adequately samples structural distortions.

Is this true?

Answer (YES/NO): NO